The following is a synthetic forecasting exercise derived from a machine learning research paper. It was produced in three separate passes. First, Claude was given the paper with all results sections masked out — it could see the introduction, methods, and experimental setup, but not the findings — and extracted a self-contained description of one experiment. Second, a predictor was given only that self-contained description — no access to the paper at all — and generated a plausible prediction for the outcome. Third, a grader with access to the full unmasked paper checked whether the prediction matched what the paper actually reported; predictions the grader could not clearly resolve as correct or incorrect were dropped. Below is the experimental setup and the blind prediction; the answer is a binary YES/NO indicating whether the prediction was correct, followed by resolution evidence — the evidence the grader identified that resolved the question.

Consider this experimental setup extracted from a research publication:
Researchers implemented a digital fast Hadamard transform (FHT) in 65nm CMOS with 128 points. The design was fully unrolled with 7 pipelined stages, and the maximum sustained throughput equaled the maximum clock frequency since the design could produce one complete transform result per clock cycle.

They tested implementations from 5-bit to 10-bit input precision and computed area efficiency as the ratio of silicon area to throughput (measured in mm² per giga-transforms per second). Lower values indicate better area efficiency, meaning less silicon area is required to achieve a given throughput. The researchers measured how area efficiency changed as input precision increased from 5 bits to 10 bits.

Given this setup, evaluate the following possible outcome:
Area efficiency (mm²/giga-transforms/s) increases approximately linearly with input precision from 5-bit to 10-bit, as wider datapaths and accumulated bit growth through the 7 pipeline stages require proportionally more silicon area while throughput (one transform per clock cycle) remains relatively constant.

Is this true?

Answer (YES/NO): YES